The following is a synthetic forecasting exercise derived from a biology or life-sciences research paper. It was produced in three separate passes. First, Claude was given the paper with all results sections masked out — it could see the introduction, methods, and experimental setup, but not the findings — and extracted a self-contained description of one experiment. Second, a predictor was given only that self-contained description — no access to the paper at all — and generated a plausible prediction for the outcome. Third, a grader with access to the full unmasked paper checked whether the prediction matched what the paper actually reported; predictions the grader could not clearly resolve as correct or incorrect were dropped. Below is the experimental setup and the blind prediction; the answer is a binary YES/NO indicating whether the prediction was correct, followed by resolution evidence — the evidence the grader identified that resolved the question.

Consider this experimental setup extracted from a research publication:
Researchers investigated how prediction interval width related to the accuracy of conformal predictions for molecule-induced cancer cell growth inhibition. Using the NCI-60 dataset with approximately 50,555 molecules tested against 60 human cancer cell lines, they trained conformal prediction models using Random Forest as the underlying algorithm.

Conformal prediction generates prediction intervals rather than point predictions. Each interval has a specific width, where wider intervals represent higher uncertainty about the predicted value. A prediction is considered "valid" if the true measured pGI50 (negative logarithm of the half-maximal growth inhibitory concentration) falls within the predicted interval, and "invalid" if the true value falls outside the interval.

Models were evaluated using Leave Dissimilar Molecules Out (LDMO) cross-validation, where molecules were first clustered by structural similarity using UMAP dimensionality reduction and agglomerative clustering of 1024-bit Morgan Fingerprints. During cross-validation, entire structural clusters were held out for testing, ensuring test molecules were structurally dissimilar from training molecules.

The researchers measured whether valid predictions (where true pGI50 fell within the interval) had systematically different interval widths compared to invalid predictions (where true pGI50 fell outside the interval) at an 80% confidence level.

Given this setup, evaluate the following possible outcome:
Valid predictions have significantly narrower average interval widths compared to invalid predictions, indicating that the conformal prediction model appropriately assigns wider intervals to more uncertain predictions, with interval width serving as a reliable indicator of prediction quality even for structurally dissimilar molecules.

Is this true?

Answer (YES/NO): YES